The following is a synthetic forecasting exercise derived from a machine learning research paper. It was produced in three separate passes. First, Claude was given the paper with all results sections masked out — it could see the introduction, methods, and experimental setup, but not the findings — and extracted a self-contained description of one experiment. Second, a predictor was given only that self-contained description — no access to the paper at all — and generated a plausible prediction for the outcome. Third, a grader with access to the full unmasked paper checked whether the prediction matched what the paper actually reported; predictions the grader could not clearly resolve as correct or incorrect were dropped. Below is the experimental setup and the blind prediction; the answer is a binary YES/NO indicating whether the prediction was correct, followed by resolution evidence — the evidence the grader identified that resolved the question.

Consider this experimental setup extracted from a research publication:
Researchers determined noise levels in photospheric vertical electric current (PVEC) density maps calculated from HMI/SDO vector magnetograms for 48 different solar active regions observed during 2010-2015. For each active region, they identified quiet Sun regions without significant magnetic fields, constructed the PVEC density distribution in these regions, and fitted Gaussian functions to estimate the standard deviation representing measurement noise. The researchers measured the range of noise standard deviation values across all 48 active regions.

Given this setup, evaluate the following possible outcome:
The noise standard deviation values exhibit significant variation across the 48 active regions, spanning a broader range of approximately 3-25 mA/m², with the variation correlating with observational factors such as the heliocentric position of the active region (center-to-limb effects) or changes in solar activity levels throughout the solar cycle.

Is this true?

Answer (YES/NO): NO